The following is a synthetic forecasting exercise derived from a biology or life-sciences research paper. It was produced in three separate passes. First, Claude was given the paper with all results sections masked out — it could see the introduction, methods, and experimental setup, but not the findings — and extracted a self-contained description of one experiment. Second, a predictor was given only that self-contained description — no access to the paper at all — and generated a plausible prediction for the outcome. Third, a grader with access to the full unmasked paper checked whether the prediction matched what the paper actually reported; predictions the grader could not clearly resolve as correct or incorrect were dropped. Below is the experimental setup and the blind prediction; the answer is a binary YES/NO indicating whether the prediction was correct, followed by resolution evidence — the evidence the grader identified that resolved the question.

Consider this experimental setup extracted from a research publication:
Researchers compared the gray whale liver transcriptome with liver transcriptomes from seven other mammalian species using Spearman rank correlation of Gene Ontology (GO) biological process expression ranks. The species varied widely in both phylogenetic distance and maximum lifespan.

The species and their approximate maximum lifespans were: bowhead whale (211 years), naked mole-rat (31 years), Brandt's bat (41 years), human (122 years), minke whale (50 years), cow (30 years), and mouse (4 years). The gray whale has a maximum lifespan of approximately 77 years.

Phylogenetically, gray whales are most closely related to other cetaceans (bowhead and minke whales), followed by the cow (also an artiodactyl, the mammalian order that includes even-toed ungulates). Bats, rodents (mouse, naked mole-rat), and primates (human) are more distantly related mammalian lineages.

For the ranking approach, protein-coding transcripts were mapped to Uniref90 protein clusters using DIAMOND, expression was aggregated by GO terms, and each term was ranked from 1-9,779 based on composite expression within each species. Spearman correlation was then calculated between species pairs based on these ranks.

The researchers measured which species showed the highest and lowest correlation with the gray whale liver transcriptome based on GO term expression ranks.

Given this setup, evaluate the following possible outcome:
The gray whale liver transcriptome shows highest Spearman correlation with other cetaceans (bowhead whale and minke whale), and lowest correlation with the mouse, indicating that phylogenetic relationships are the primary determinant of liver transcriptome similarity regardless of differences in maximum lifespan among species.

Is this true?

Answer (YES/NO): NO